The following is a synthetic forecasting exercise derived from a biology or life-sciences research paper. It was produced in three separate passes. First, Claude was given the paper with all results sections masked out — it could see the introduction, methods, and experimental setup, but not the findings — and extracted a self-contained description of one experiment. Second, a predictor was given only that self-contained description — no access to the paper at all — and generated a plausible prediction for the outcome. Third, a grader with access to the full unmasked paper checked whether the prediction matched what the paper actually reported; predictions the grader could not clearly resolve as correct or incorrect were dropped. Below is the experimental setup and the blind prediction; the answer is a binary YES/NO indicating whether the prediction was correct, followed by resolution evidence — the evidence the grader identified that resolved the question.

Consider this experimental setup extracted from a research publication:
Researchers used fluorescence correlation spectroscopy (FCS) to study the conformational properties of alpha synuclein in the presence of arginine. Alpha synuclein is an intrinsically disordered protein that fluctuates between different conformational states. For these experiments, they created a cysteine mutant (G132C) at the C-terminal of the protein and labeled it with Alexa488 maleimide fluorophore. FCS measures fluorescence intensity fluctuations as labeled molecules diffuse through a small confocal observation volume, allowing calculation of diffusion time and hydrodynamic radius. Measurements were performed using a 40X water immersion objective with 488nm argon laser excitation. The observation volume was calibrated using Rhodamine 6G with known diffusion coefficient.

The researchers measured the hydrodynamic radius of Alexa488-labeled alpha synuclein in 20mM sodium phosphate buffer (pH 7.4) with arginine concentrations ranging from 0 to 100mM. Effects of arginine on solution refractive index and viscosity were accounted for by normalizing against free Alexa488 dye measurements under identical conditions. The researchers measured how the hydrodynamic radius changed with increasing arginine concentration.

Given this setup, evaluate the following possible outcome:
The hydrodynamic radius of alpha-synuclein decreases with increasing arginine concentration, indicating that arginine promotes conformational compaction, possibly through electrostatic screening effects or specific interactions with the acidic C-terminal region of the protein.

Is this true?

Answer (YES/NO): YES